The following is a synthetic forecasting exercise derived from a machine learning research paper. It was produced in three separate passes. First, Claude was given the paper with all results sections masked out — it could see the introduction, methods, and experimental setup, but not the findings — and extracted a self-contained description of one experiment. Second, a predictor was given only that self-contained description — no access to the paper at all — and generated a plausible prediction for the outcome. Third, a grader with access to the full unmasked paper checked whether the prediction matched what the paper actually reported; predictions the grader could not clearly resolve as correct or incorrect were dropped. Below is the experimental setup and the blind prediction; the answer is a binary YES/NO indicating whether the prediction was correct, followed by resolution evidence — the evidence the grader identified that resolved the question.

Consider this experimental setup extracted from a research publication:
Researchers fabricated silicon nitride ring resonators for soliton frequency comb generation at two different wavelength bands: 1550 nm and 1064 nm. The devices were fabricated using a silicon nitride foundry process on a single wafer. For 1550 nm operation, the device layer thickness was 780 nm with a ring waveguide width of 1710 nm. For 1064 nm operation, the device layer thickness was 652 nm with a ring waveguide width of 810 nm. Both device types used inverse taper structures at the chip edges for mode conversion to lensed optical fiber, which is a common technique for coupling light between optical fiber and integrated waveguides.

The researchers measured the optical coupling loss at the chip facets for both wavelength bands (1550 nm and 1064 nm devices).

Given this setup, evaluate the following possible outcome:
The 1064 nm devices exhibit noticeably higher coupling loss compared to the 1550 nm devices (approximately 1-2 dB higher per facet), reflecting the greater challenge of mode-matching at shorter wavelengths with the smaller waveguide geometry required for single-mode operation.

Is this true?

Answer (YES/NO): NO